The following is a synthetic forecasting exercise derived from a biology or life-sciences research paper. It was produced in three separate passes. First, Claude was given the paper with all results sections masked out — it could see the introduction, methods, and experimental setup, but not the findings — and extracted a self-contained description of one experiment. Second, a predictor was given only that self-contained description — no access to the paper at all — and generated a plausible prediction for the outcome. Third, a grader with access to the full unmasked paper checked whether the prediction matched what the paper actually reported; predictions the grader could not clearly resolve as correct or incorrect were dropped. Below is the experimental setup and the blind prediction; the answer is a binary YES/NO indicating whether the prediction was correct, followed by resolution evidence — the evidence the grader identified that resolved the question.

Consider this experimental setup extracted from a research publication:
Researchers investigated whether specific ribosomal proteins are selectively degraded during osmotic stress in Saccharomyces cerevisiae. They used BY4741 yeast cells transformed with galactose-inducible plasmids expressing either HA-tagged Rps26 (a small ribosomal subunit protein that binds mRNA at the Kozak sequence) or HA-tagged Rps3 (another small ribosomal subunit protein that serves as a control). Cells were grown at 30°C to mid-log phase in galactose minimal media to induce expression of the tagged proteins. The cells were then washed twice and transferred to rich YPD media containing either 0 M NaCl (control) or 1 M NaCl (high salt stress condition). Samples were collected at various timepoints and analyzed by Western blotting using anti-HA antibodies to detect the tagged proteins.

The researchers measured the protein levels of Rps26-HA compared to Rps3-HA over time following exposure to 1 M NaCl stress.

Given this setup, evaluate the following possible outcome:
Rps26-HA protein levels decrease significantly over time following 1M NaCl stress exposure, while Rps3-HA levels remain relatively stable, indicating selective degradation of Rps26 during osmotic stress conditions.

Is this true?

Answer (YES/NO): YES